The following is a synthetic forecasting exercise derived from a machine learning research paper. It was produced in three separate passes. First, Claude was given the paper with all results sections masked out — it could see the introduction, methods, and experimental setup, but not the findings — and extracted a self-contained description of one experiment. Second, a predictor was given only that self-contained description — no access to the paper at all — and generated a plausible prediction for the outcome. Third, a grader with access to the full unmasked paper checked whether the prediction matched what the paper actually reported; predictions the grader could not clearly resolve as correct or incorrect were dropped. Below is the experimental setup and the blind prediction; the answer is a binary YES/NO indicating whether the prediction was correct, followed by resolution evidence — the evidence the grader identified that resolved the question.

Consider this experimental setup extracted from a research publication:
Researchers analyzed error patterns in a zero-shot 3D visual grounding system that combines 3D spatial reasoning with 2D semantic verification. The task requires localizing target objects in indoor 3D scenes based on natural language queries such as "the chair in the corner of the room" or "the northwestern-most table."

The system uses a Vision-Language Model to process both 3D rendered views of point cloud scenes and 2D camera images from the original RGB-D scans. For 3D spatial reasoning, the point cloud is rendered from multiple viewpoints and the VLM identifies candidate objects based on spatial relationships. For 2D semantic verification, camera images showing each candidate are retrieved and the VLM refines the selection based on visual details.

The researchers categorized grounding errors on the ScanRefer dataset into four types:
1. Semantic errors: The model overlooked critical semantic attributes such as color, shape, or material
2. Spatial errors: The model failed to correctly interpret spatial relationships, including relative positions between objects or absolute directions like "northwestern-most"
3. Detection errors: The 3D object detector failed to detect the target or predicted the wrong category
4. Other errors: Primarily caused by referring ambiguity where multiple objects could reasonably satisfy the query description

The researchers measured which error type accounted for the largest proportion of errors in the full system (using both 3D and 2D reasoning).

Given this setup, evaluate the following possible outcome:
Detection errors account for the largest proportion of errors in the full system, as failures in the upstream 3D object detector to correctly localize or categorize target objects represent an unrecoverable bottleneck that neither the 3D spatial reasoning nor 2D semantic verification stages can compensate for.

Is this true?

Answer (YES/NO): NO